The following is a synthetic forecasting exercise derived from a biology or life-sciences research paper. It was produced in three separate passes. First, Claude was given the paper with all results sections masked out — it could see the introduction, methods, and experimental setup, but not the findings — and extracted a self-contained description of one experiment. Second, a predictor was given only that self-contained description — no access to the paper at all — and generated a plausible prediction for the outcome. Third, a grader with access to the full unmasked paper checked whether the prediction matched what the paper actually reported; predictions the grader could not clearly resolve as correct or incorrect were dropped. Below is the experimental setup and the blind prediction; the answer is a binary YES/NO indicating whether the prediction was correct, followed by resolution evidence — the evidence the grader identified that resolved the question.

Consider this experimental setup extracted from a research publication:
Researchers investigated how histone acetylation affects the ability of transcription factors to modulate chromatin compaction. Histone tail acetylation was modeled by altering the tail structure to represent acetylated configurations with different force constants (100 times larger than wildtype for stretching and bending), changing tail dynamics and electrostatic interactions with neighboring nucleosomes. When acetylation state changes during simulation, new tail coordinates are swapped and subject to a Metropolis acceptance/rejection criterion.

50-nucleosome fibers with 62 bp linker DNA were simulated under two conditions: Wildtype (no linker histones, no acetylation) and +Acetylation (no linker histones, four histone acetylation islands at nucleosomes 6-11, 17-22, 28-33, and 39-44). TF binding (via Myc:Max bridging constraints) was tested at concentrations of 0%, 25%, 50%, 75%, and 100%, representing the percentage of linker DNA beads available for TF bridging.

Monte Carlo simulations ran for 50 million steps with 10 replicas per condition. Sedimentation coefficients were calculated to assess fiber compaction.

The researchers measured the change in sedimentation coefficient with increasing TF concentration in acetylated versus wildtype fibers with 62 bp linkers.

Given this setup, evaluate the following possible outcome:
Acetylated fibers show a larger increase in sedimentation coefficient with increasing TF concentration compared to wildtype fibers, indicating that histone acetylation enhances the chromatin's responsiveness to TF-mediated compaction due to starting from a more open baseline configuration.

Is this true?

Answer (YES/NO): NO